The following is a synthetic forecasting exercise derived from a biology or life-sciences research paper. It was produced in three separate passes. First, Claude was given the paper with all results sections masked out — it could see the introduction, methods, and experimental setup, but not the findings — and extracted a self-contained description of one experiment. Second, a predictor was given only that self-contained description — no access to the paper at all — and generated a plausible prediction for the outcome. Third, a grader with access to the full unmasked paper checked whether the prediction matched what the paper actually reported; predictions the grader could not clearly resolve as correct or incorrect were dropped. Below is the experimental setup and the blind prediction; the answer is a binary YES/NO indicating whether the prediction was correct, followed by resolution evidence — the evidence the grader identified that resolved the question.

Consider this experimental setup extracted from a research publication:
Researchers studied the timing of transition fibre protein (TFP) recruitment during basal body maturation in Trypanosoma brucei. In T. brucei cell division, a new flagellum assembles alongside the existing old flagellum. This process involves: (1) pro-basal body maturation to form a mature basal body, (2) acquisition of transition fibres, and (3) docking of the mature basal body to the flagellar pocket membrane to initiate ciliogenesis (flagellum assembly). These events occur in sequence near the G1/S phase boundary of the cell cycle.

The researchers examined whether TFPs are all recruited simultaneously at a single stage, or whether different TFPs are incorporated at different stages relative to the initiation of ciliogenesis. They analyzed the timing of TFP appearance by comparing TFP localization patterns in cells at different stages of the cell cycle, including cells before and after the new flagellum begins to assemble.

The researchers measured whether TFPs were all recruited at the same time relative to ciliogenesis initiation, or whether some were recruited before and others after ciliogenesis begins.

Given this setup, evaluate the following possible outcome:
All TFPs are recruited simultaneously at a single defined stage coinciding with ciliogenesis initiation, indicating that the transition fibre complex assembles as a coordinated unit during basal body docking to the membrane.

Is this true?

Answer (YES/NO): NO